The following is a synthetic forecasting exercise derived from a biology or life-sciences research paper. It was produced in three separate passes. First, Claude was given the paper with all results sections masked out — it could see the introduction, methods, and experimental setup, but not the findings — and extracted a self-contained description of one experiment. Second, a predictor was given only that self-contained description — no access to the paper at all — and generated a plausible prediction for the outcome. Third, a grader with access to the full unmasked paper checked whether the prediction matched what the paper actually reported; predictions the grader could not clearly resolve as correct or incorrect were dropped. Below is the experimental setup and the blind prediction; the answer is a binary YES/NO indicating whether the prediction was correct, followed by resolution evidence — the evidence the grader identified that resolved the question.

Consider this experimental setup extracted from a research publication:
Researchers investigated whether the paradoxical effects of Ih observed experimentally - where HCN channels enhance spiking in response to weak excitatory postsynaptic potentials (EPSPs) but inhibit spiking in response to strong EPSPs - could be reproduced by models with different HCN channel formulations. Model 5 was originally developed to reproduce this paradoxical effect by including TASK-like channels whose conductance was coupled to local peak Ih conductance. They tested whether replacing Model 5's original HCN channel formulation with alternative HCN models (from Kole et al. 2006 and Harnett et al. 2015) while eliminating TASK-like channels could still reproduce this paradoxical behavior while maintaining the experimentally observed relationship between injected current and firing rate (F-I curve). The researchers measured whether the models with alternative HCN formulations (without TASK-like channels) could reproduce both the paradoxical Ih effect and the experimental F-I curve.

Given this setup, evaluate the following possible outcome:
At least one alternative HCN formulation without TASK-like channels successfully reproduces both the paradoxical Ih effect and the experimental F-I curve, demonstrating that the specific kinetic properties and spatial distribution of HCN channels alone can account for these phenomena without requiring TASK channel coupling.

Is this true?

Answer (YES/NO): NO